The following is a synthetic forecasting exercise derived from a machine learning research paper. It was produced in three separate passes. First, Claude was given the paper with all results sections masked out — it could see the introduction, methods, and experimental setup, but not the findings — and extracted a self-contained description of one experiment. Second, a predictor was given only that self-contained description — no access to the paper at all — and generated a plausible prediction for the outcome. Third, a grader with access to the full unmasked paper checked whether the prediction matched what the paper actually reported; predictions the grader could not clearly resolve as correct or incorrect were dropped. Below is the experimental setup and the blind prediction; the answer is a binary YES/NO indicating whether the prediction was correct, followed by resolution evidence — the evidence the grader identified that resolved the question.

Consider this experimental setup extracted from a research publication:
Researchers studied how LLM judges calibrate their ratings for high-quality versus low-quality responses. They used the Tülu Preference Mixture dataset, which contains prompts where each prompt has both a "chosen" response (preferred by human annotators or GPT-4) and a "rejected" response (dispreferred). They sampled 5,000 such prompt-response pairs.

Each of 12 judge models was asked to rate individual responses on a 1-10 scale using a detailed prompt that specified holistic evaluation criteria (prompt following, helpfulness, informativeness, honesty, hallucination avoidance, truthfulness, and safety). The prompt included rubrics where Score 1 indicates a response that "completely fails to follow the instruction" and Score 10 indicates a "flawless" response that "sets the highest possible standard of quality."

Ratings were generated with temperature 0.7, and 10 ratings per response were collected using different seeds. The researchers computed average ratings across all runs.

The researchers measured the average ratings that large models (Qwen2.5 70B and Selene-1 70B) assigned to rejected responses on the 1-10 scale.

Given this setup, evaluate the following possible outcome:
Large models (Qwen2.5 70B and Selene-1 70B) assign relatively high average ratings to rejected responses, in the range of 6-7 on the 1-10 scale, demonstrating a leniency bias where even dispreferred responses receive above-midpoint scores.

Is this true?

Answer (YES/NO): NO